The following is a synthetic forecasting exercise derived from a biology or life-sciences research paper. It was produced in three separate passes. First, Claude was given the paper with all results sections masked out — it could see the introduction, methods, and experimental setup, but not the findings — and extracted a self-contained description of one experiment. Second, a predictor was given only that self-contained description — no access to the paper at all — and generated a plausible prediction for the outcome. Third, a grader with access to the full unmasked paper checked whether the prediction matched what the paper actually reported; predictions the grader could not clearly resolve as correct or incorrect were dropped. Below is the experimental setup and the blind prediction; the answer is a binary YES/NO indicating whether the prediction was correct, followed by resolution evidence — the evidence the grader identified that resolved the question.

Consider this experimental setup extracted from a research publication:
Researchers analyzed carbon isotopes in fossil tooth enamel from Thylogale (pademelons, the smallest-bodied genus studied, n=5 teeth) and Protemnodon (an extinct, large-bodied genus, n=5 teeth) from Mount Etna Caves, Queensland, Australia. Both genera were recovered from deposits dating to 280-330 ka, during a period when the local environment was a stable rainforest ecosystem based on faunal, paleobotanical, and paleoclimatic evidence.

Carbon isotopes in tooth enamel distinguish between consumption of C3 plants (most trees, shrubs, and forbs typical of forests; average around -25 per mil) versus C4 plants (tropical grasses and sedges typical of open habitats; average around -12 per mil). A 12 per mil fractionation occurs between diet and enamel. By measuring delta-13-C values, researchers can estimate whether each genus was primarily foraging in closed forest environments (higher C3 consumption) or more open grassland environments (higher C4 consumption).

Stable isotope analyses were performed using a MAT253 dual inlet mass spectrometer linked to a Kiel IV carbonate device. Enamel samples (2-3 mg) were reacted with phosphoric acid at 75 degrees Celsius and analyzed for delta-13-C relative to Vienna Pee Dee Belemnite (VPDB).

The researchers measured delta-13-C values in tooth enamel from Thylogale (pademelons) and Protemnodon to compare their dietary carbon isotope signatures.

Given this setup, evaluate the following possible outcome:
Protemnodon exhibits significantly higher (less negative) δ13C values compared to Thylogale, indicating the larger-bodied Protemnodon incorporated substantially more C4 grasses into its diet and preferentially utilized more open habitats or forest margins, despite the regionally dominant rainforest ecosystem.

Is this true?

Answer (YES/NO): NO